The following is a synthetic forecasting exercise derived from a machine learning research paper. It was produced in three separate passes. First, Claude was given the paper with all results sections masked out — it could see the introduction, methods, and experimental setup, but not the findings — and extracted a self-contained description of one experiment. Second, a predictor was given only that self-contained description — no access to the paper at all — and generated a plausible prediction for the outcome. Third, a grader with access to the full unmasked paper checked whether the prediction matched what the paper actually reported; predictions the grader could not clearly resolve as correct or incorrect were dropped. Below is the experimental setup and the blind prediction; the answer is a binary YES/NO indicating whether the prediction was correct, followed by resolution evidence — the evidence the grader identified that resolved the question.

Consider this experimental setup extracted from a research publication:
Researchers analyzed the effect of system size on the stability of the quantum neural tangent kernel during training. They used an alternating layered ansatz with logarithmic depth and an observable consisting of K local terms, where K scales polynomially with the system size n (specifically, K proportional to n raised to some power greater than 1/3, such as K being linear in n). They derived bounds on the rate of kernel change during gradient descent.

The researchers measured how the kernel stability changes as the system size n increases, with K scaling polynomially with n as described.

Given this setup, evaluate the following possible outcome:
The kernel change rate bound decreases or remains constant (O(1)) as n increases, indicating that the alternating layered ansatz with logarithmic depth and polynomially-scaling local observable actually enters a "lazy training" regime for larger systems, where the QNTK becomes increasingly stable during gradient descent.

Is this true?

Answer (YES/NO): YES